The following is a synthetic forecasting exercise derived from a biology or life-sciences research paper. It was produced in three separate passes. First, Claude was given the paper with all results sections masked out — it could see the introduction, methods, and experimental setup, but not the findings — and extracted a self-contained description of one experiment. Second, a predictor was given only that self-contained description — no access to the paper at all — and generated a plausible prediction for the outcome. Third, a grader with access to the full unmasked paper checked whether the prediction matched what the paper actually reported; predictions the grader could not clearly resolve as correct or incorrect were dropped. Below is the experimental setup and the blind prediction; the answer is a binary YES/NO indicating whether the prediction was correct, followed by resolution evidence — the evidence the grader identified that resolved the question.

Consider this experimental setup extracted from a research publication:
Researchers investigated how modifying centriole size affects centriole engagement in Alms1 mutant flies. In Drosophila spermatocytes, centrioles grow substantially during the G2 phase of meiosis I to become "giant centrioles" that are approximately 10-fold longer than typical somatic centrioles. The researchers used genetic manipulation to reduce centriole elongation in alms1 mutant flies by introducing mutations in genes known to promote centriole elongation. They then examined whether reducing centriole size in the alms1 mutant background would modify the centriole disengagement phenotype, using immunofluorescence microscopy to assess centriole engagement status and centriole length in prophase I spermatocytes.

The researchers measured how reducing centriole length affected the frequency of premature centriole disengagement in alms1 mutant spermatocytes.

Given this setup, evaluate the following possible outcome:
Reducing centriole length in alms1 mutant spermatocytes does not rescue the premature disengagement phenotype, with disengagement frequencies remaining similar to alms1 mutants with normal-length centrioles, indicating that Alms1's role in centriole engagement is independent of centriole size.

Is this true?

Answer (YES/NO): NO